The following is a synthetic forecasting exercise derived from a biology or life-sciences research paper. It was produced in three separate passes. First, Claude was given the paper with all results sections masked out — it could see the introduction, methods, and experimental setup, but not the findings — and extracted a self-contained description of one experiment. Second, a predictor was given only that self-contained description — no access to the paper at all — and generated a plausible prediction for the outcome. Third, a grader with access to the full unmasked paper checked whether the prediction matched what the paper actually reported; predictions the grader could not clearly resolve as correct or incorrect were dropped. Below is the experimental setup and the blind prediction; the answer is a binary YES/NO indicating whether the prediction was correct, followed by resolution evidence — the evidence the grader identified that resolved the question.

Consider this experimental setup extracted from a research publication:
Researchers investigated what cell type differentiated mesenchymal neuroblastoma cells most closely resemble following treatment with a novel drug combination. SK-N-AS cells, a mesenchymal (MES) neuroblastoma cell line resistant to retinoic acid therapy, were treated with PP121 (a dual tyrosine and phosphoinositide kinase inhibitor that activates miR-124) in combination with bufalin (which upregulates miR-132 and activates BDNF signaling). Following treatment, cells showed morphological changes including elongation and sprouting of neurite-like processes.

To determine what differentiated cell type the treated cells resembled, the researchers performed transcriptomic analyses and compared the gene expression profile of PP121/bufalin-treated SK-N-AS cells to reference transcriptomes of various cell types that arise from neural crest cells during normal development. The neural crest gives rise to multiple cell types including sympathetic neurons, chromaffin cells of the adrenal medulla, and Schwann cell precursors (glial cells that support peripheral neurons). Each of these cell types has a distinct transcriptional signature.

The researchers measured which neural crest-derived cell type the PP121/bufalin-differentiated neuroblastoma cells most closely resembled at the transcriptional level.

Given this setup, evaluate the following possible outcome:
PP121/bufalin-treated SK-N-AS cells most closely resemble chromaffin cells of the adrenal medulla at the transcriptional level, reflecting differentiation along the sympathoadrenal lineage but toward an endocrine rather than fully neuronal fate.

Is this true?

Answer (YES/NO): NO